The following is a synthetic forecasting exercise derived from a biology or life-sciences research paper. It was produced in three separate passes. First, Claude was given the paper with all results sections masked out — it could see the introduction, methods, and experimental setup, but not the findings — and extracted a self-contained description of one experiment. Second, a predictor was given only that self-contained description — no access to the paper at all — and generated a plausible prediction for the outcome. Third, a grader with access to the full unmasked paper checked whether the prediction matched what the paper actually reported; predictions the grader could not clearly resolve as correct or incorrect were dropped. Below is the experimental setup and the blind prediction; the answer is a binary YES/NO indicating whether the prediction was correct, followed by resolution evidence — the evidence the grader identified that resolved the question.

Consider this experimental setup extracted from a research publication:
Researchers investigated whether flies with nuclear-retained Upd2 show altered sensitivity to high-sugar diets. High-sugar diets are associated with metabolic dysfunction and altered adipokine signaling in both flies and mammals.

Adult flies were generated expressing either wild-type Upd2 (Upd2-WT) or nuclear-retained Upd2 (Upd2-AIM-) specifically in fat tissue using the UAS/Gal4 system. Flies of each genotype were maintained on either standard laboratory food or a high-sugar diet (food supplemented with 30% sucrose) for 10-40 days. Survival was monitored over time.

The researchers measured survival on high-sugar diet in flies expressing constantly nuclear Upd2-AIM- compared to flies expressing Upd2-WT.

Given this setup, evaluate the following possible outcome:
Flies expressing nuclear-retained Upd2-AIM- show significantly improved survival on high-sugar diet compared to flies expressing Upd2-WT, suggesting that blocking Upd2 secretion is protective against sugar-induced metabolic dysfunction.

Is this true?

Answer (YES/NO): NO